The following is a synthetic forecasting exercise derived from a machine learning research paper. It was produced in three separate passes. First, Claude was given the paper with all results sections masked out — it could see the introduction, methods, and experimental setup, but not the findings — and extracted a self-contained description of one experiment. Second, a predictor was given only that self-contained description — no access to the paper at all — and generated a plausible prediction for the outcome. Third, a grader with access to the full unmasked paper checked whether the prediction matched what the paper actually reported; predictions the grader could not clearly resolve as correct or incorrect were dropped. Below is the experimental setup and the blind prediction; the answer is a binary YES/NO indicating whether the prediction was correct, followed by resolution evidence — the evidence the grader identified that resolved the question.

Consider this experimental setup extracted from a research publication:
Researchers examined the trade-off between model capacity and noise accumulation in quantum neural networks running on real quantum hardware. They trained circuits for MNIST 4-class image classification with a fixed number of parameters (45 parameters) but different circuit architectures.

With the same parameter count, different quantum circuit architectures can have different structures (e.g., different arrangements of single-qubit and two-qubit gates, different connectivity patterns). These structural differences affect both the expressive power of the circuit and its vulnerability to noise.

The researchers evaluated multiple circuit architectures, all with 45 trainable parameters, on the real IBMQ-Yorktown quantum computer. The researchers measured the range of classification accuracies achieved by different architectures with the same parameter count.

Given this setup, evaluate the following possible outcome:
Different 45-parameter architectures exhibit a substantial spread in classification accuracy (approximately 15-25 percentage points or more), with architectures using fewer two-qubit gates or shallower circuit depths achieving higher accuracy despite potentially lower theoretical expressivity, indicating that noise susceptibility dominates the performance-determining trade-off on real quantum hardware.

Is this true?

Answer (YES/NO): NO